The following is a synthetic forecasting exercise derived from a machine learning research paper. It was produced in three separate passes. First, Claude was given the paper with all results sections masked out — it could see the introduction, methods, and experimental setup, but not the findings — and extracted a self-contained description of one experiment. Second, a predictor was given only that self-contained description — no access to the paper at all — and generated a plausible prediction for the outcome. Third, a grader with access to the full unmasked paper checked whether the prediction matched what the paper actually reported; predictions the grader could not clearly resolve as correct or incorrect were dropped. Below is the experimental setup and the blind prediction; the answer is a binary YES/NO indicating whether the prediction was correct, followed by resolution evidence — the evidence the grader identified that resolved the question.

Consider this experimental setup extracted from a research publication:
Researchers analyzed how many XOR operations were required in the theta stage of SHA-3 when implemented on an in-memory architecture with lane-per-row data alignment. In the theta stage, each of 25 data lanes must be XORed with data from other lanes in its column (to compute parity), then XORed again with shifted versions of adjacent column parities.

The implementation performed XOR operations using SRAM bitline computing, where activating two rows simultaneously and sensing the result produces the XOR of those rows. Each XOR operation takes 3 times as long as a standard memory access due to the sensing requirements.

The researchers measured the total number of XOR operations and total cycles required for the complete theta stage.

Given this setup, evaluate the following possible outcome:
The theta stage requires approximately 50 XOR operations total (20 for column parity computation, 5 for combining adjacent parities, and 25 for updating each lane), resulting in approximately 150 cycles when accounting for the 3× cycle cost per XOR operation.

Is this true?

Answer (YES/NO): NO